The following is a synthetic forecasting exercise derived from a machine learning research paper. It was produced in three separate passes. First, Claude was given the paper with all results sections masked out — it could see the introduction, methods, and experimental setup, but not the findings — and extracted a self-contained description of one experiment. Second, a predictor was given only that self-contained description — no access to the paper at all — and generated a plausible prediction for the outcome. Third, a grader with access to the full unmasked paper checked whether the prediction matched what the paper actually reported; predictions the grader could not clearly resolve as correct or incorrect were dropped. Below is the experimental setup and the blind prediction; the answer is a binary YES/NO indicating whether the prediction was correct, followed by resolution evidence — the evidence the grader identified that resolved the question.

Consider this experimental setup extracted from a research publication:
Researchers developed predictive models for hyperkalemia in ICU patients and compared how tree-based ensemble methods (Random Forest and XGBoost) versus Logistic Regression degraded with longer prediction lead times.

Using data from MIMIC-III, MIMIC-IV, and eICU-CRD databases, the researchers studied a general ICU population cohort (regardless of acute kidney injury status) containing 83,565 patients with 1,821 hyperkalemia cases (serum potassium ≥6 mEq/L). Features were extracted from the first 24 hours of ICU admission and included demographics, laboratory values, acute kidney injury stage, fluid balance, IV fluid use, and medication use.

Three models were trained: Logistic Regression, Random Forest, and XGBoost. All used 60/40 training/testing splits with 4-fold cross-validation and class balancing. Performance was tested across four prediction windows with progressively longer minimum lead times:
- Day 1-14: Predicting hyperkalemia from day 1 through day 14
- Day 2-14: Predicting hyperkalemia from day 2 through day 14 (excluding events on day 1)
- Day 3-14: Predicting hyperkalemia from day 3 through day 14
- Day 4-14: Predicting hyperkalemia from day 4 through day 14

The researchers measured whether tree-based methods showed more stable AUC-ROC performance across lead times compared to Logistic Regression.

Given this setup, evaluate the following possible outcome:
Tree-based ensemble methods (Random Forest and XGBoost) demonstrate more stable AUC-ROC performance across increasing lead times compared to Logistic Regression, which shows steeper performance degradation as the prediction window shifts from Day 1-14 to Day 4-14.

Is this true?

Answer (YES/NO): YES